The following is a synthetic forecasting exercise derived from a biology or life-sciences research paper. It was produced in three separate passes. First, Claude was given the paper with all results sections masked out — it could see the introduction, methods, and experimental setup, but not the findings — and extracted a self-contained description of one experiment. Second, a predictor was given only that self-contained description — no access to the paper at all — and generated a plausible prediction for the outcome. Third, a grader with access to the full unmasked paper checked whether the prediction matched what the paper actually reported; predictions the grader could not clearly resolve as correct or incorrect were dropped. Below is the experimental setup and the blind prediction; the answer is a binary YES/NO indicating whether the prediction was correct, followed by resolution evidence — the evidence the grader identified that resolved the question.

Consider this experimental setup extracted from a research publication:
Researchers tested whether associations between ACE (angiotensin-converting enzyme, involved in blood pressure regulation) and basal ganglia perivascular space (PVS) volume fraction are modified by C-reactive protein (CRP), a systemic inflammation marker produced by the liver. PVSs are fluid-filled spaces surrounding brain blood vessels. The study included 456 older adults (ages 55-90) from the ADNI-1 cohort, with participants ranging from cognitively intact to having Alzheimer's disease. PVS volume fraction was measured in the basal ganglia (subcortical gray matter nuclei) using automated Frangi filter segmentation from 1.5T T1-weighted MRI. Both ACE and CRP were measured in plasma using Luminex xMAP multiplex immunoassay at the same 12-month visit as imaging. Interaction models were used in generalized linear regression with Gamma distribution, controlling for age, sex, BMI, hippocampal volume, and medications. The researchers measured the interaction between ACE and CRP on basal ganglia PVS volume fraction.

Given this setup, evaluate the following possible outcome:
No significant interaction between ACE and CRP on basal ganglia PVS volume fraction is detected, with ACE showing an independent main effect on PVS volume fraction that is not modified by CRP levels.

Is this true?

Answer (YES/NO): NO